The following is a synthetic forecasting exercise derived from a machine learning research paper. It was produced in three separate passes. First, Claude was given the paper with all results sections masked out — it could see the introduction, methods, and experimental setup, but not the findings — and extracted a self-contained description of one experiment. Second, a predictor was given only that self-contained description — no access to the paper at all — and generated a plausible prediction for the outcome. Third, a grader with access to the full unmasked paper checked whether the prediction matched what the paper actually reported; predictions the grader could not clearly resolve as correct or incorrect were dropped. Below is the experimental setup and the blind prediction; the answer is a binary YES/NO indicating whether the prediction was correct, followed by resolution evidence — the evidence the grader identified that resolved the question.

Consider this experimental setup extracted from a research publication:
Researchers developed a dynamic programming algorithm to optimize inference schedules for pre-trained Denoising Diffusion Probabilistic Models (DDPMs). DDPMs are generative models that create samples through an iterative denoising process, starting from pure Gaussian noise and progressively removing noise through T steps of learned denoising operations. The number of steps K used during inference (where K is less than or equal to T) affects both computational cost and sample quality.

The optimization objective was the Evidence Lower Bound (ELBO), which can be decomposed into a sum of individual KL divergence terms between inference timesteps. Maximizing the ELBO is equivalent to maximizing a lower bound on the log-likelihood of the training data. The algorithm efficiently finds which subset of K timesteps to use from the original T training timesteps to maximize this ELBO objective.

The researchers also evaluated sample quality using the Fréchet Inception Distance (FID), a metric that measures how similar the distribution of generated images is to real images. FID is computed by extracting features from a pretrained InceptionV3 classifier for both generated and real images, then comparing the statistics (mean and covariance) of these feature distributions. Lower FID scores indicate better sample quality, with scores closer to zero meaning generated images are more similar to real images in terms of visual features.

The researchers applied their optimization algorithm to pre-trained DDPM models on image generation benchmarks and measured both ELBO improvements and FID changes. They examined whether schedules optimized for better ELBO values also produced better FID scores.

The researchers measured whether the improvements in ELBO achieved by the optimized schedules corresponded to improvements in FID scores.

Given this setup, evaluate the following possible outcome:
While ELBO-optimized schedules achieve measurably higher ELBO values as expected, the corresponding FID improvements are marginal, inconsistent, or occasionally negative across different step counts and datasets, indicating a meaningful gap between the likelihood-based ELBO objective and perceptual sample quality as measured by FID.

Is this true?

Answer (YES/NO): YES